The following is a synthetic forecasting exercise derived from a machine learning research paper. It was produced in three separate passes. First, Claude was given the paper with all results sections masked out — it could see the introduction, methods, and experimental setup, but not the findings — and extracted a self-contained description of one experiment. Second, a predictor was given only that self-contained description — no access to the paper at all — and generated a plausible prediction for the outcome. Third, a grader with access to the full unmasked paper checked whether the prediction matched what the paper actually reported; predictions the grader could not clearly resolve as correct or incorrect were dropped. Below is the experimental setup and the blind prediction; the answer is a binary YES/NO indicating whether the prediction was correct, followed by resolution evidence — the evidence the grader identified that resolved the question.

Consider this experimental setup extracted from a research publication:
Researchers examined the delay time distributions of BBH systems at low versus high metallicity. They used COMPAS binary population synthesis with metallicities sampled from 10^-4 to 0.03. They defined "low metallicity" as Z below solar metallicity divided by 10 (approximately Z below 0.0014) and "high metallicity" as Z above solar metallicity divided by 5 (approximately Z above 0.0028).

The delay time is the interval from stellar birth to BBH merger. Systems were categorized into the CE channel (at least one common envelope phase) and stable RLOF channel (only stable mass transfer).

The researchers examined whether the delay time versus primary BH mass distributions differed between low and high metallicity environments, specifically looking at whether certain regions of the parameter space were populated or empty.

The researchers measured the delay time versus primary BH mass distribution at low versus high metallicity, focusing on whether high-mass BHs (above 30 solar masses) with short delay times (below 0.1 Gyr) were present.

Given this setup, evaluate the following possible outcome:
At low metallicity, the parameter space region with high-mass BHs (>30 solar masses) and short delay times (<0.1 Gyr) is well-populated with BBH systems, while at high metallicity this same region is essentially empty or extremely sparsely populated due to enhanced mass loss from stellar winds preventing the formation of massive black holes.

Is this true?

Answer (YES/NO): NO